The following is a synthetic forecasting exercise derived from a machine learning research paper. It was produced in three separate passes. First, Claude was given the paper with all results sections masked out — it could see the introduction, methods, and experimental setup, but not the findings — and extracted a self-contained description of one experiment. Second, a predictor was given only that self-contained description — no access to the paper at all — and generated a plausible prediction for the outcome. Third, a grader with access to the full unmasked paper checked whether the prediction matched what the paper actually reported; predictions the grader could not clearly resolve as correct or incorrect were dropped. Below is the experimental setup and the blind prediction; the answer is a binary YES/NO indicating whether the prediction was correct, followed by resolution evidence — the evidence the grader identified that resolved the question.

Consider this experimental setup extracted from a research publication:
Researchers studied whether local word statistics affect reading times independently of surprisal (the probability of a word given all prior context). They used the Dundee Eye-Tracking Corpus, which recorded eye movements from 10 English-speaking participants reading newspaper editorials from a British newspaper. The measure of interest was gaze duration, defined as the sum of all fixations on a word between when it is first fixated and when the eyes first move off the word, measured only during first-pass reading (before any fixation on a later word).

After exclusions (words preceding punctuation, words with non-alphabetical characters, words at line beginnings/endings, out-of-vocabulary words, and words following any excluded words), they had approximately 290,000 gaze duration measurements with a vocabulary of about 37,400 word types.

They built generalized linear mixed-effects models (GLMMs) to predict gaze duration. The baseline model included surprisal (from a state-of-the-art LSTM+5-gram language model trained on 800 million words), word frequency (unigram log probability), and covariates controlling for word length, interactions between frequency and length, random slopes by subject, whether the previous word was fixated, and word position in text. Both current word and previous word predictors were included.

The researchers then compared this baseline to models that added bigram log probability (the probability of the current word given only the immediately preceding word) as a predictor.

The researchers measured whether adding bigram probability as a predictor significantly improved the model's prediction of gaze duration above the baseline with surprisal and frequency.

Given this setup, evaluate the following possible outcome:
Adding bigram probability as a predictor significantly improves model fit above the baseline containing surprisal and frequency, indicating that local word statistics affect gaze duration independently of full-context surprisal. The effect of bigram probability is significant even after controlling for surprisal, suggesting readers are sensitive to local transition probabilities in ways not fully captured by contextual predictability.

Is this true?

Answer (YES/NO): YES